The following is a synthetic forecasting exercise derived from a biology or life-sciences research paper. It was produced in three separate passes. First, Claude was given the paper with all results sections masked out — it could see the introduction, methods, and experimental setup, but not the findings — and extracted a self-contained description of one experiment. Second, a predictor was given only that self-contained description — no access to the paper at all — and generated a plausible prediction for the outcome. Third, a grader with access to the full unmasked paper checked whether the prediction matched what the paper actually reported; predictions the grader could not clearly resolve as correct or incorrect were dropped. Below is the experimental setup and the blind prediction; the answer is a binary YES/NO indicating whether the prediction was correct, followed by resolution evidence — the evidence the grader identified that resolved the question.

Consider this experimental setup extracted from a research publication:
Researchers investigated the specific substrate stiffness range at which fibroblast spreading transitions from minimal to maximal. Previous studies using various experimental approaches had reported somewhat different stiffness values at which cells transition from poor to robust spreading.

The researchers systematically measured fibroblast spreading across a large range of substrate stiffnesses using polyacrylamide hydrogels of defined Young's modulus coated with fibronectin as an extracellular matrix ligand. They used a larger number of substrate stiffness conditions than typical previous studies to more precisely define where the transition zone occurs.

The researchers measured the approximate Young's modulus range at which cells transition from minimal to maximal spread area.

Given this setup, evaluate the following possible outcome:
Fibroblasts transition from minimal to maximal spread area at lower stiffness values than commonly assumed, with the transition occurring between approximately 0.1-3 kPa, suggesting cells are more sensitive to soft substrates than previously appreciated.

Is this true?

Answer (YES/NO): NO